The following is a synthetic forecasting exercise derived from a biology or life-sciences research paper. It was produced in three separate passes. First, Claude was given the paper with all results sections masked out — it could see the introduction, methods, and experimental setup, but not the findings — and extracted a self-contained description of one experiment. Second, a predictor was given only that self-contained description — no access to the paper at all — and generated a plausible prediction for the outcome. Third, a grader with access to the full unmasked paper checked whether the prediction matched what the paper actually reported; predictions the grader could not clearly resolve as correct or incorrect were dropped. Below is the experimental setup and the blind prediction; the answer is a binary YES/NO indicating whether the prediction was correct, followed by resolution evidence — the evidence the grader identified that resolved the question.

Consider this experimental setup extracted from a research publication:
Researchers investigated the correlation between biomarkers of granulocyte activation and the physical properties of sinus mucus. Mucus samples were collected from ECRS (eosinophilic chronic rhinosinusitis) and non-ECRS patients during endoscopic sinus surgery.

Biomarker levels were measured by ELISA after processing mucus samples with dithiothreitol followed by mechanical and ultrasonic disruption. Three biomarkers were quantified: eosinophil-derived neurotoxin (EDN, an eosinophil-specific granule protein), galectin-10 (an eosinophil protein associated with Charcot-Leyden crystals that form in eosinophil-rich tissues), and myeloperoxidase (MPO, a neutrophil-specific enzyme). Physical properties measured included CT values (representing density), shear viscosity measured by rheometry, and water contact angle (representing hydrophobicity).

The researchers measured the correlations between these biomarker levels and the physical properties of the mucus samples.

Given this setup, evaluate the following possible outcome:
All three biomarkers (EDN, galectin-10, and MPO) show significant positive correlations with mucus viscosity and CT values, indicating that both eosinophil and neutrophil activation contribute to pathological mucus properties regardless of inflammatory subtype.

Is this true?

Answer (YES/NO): NO